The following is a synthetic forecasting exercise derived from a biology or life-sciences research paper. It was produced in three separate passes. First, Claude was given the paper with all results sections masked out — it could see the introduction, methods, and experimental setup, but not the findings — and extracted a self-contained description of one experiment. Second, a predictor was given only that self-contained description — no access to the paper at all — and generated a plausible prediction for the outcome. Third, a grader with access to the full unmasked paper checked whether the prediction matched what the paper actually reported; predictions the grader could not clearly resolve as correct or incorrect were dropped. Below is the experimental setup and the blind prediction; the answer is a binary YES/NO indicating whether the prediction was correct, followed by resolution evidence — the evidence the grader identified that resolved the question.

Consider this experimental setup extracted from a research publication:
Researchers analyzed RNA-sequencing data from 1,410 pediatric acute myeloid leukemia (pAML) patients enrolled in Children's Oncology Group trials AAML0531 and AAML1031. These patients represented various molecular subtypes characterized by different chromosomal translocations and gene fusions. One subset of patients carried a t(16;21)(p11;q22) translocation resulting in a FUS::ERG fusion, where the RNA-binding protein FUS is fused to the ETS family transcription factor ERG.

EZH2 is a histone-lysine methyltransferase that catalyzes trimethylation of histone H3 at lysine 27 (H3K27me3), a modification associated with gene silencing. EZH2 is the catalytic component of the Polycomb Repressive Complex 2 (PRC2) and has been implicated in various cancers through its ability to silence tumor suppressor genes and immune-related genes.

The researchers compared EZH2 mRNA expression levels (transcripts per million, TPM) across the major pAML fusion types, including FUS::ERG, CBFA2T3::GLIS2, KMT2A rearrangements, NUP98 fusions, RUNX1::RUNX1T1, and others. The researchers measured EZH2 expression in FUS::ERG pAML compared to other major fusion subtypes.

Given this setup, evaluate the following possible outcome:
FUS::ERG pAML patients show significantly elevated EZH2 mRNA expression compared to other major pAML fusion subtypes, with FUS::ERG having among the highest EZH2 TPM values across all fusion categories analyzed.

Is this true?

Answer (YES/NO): YES